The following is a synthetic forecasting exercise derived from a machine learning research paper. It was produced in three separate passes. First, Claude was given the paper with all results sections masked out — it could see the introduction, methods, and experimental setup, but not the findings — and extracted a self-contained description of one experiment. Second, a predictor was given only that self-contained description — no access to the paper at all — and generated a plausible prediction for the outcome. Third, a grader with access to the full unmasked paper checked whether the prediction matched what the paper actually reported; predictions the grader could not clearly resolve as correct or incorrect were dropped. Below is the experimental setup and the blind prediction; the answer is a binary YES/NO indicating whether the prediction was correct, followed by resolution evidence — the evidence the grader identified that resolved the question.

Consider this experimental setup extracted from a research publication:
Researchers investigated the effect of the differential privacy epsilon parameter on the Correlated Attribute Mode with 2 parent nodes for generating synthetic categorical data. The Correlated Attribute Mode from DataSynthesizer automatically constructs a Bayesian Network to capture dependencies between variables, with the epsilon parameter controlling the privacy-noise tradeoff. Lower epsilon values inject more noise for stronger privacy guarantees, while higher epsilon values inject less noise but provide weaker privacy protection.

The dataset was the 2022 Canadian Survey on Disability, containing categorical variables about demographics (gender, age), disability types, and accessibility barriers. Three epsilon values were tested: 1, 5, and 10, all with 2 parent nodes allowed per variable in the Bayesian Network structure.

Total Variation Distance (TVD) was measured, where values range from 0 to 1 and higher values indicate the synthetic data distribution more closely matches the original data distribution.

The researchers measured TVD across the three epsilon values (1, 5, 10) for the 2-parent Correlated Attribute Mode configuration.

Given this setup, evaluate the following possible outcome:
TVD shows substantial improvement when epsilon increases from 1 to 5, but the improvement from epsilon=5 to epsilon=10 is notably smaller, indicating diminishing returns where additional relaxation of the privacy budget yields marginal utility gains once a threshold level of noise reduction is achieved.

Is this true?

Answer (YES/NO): YES